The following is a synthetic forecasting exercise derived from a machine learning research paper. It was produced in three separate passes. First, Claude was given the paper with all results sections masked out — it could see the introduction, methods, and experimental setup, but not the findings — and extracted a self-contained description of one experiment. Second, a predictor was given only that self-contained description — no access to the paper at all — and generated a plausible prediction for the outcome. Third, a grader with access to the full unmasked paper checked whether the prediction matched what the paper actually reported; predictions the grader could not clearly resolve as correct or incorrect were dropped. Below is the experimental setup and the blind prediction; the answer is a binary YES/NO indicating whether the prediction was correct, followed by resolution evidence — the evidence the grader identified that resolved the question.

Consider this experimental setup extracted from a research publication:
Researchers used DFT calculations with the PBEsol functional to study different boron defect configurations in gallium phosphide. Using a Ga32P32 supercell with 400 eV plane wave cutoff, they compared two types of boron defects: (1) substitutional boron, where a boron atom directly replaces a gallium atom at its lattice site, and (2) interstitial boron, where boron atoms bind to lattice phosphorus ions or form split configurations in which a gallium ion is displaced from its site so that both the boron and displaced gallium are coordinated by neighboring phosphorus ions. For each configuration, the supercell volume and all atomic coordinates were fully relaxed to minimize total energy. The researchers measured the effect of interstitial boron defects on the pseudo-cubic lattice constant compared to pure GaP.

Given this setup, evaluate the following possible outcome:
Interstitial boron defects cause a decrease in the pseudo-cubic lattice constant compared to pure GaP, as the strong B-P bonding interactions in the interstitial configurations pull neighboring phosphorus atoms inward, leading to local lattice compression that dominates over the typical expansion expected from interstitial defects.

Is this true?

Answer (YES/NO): NO